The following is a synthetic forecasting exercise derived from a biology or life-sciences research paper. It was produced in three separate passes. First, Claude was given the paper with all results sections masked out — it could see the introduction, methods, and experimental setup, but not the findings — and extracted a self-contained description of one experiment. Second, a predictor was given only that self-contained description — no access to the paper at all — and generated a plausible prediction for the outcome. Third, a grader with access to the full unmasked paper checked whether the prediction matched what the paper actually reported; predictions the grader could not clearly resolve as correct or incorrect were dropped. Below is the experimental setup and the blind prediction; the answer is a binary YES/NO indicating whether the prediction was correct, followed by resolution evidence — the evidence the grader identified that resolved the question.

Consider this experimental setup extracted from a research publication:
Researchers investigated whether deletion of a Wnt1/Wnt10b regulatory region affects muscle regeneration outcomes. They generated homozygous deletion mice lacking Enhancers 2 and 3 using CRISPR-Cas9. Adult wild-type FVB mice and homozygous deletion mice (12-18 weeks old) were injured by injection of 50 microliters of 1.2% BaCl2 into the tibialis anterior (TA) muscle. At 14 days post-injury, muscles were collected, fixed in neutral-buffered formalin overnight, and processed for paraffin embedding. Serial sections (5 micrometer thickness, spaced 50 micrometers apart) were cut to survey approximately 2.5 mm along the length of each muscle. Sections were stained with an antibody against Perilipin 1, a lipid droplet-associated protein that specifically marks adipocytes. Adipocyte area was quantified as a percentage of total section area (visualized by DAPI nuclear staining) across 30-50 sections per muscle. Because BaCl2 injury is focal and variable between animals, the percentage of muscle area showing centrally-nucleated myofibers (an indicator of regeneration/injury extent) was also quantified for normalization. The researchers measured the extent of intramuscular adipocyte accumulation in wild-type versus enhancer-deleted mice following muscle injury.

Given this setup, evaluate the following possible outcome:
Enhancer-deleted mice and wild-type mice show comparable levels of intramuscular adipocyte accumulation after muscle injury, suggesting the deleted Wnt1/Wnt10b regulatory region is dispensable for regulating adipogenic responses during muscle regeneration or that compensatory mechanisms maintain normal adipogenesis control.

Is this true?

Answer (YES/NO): NO